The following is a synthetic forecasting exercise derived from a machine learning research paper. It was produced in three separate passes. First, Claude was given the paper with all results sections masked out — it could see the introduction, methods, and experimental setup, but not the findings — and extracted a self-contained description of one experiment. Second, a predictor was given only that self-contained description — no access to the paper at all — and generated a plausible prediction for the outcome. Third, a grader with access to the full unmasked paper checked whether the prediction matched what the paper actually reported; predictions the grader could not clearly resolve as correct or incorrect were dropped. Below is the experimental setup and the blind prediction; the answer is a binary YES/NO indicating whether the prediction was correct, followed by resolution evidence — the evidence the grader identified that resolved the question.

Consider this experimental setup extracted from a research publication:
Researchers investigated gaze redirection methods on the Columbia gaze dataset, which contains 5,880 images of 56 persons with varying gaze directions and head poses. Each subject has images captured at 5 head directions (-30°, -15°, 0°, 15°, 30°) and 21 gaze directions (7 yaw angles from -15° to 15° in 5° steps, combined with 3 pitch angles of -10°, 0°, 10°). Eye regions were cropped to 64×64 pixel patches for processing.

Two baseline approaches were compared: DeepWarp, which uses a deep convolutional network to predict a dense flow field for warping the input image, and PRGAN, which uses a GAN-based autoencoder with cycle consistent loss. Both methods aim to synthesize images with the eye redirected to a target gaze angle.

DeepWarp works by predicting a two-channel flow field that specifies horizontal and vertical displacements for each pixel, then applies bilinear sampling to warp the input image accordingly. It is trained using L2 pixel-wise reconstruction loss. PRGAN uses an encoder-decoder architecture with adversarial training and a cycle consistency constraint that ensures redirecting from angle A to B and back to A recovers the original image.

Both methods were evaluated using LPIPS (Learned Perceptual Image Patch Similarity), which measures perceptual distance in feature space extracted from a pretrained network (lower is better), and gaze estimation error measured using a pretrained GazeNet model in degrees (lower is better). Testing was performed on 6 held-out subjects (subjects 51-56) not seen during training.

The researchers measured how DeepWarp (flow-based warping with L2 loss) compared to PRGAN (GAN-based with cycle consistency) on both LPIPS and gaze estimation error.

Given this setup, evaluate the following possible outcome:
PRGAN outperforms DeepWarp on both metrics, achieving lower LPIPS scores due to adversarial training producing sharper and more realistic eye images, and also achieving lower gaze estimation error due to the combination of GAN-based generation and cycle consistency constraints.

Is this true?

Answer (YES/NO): YES